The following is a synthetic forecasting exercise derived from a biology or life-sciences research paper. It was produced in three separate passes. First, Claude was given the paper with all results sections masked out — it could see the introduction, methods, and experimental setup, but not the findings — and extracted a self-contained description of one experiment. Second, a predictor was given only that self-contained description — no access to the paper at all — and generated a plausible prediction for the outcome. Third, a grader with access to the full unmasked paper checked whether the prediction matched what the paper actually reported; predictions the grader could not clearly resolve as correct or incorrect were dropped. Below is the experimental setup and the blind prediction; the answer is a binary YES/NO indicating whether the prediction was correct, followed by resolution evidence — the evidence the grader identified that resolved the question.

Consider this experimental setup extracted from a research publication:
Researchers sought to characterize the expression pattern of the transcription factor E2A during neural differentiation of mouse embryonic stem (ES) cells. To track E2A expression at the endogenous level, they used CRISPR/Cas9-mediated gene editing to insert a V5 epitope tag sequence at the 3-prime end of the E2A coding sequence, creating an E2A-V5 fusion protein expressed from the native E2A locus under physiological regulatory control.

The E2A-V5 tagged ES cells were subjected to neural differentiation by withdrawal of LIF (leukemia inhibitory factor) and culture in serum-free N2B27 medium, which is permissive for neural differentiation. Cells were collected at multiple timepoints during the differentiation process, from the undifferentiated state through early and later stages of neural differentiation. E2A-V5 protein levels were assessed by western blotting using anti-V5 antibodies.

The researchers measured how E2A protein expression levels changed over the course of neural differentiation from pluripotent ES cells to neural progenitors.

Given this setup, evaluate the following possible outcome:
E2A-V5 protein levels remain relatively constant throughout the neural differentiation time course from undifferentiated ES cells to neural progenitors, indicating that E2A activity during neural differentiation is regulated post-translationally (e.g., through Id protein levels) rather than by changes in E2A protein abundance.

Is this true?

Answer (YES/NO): YES